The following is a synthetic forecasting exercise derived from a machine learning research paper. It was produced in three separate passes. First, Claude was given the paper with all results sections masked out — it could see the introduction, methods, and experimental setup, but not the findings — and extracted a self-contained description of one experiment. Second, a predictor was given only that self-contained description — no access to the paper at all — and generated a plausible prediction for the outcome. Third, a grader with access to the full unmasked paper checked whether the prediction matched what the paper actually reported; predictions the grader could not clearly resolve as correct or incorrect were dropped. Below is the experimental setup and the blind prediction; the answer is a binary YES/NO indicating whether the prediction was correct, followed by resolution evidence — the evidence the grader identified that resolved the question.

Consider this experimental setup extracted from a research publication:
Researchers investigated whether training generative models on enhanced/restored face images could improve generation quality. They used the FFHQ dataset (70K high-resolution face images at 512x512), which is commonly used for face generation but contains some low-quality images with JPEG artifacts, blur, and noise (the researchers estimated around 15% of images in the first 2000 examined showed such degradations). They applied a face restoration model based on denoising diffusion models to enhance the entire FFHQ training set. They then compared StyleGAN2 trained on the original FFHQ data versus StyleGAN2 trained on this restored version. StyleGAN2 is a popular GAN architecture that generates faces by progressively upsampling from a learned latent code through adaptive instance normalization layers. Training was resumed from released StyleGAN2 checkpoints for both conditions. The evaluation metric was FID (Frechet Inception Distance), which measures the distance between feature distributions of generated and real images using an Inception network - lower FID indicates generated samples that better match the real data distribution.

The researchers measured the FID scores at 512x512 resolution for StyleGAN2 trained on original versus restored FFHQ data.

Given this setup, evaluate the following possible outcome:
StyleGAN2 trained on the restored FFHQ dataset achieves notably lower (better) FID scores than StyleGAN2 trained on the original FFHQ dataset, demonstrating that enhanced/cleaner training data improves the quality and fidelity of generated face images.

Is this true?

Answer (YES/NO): YES